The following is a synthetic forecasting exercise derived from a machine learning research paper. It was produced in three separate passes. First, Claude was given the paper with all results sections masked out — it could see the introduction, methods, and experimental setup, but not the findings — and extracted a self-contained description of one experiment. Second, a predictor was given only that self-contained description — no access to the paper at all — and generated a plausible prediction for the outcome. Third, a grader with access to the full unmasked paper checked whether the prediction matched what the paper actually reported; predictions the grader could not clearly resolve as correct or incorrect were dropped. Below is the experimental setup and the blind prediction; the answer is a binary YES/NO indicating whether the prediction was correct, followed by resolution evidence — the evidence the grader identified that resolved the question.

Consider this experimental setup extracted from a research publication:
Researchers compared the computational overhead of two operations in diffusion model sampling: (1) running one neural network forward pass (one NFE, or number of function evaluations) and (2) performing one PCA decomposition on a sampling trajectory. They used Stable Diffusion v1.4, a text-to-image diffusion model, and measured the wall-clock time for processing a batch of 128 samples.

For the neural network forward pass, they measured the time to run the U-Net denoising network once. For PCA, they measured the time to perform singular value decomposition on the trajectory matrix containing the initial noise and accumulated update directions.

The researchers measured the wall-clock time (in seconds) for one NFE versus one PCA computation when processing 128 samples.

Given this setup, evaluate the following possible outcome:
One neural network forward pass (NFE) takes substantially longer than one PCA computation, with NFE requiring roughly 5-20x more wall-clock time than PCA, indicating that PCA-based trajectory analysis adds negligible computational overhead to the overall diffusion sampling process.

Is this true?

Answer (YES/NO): NO